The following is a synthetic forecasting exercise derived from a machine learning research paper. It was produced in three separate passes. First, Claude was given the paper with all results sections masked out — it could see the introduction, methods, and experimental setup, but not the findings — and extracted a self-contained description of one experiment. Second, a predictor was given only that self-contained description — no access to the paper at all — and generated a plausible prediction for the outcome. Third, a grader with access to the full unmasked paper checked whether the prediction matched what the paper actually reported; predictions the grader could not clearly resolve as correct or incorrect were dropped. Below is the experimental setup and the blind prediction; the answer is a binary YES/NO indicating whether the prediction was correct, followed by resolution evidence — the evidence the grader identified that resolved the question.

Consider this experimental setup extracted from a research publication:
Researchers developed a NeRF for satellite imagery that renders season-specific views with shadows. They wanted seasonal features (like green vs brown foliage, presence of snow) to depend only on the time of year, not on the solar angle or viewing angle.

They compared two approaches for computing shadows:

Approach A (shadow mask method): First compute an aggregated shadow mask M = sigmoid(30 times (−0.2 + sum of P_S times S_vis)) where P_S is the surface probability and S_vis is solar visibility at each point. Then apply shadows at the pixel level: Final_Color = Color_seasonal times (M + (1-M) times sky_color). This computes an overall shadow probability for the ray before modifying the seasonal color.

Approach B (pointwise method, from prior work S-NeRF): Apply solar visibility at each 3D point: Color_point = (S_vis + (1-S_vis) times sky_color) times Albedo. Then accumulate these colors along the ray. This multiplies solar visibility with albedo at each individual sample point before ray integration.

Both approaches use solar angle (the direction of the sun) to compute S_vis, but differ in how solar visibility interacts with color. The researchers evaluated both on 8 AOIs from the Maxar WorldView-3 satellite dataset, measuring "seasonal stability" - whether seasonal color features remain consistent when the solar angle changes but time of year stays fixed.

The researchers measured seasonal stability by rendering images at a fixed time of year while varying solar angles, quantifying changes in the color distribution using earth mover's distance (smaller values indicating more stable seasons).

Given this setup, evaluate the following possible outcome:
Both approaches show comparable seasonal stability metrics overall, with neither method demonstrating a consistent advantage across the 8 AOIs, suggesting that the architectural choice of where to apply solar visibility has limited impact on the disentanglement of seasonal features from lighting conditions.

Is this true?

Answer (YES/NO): NO